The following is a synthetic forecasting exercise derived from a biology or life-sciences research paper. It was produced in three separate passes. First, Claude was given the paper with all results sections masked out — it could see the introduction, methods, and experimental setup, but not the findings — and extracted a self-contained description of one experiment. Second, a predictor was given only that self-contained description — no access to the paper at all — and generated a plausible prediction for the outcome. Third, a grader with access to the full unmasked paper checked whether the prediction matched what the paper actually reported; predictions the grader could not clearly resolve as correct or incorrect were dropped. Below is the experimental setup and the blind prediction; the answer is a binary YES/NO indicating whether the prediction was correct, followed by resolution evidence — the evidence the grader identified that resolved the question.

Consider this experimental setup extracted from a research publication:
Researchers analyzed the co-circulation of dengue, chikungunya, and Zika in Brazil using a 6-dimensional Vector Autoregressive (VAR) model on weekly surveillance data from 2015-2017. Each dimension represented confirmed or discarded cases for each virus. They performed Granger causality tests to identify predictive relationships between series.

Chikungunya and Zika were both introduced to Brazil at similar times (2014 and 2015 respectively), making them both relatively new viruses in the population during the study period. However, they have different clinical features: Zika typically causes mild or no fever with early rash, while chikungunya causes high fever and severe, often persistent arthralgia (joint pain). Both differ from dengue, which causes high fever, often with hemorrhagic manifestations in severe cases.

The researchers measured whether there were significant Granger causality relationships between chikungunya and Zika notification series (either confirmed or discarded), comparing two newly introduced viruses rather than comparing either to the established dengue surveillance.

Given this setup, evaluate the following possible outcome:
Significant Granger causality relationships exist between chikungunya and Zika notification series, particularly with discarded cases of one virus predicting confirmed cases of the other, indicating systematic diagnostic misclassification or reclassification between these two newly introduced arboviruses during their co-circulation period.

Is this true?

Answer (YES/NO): NO